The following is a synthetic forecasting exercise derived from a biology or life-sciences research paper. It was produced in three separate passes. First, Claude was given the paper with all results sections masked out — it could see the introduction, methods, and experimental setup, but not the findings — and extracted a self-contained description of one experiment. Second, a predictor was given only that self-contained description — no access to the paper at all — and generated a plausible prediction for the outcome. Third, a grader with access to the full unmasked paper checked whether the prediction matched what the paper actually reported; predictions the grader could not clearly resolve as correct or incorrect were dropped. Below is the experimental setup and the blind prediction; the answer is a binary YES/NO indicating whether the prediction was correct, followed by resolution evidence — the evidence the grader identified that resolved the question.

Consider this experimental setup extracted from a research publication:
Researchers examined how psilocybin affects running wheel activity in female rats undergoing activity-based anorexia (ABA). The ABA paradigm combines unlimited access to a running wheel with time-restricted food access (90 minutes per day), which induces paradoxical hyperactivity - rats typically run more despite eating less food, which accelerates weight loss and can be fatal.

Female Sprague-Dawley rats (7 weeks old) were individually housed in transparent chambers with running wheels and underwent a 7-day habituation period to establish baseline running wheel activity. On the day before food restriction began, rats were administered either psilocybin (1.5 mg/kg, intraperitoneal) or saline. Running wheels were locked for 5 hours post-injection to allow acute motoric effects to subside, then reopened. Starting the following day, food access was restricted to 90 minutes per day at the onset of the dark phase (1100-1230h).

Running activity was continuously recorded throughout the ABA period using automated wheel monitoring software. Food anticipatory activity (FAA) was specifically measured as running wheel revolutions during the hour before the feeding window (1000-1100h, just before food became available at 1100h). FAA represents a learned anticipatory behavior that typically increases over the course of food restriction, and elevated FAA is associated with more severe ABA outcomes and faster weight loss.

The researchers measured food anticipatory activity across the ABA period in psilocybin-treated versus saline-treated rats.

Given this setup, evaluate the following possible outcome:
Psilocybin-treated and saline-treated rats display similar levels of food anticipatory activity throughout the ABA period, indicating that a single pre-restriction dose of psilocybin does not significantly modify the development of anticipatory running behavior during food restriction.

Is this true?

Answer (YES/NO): YES